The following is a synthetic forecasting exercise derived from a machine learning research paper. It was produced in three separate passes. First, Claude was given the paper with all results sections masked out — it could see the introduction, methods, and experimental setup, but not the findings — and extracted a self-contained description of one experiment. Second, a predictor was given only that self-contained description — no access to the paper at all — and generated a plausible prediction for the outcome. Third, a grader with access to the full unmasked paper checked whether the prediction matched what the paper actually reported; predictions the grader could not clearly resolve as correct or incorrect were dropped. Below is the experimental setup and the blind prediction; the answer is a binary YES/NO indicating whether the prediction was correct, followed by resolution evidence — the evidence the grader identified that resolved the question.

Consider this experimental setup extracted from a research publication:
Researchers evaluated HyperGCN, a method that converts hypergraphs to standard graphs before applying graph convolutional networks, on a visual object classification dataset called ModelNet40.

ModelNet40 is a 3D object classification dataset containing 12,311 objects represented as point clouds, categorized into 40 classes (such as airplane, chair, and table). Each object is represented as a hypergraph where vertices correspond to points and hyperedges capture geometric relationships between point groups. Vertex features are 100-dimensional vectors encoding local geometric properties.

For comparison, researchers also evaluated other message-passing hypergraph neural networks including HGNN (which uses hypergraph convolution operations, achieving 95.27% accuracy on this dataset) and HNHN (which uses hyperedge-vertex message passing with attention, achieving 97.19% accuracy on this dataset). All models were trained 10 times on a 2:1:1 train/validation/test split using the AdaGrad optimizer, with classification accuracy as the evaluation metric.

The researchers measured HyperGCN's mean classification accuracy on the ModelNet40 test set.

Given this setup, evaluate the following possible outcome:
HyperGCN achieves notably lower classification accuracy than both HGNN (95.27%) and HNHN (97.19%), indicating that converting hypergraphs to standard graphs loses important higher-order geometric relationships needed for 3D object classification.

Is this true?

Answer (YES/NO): YES